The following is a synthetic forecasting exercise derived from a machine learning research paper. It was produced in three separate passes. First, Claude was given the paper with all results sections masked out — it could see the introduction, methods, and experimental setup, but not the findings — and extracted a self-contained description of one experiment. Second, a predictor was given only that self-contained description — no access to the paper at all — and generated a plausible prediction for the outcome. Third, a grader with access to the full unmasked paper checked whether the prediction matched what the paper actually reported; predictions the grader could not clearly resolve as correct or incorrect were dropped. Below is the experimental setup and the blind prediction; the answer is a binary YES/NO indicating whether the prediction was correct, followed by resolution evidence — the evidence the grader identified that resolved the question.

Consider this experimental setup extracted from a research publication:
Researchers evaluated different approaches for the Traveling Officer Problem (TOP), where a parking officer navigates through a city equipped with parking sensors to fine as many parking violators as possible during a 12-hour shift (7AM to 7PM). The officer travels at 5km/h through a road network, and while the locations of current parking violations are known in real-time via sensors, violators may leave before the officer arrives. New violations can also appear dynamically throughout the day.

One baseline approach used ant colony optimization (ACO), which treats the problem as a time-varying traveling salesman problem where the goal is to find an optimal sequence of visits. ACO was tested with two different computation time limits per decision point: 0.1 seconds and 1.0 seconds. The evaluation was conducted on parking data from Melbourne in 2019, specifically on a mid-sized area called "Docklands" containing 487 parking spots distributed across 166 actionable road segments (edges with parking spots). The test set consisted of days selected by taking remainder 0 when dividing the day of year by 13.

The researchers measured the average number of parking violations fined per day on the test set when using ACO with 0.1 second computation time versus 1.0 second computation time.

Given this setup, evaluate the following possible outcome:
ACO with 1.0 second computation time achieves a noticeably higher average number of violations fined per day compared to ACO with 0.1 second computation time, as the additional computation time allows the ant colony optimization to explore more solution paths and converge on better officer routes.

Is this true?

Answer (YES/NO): YES